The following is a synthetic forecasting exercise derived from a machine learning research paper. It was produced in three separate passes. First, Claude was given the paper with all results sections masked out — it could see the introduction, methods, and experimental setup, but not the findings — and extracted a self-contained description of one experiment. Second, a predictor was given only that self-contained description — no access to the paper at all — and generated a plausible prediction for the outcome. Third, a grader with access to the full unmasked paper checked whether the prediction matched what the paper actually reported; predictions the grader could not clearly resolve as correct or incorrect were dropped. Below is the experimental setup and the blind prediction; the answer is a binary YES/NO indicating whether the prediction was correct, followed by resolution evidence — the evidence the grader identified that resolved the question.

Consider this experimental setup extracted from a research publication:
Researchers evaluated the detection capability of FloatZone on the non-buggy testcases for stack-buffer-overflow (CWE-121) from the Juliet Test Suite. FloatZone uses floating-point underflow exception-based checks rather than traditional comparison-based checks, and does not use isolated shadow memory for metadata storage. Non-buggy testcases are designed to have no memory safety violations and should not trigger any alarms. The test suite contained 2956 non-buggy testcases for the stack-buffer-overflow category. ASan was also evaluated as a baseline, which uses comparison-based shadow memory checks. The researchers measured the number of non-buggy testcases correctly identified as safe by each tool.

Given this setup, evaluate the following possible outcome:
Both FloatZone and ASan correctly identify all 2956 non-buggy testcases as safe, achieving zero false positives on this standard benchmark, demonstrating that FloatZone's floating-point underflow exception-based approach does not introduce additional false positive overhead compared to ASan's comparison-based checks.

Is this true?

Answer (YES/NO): NO